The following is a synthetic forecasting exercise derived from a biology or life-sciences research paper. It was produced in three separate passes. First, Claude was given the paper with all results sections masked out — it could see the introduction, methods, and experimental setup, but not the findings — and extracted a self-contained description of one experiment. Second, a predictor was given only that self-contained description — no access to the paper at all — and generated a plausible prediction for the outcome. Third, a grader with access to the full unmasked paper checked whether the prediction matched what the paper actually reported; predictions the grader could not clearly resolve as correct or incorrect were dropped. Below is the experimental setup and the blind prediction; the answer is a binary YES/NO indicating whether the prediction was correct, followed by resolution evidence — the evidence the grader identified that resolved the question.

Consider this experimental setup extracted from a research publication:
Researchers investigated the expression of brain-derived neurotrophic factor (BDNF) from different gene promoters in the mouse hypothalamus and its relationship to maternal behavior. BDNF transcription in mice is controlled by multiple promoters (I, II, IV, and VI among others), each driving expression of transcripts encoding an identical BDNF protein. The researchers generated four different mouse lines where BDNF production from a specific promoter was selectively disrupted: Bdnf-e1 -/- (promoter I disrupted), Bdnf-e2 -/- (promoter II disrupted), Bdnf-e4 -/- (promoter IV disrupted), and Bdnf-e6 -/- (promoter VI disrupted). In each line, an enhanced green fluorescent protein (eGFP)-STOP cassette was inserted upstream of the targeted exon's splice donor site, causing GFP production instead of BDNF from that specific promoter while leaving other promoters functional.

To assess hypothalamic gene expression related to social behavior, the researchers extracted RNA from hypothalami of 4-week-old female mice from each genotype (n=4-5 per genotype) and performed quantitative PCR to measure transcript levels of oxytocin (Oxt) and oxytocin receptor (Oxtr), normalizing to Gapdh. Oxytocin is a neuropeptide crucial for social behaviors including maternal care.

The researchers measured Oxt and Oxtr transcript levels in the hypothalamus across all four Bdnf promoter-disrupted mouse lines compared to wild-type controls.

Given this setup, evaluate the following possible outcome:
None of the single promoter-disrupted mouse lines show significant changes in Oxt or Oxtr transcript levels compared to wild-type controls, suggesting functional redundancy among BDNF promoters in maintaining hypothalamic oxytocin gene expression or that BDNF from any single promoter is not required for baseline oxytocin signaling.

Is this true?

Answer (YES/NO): NO